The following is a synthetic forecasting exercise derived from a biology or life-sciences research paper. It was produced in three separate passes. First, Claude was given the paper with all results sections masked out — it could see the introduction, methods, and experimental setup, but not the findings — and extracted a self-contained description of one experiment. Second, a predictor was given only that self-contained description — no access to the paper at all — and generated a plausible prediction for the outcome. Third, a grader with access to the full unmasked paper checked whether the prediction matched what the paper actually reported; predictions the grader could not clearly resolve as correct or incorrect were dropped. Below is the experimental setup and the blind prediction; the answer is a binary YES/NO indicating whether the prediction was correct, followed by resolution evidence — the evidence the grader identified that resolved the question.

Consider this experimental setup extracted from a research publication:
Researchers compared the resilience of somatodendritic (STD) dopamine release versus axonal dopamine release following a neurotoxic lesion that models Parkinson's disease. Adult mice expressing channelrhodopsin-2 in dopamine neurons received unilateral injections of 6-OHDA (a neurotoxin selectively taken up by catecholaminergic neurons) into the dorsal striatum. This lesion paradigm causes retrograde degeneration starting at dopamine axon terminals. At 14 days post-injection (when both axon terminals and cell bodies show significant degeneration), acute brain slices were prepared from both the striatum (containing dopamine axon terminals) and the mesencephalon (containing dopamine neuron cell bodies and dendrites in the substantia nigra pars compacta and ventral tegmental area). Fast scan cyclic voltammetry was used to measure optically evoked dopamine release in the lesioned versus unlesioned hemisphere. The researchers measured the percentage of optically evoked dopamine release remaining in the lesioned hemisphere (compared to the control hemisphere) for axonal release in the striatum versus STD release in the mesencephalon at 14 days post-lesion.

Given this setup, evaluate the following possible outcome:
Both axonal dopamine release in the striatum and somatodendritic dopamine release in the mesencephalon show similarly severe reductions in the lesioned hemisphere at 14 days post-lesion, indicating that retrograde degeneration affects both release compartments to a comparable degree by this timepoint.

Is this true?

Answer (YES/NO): NO